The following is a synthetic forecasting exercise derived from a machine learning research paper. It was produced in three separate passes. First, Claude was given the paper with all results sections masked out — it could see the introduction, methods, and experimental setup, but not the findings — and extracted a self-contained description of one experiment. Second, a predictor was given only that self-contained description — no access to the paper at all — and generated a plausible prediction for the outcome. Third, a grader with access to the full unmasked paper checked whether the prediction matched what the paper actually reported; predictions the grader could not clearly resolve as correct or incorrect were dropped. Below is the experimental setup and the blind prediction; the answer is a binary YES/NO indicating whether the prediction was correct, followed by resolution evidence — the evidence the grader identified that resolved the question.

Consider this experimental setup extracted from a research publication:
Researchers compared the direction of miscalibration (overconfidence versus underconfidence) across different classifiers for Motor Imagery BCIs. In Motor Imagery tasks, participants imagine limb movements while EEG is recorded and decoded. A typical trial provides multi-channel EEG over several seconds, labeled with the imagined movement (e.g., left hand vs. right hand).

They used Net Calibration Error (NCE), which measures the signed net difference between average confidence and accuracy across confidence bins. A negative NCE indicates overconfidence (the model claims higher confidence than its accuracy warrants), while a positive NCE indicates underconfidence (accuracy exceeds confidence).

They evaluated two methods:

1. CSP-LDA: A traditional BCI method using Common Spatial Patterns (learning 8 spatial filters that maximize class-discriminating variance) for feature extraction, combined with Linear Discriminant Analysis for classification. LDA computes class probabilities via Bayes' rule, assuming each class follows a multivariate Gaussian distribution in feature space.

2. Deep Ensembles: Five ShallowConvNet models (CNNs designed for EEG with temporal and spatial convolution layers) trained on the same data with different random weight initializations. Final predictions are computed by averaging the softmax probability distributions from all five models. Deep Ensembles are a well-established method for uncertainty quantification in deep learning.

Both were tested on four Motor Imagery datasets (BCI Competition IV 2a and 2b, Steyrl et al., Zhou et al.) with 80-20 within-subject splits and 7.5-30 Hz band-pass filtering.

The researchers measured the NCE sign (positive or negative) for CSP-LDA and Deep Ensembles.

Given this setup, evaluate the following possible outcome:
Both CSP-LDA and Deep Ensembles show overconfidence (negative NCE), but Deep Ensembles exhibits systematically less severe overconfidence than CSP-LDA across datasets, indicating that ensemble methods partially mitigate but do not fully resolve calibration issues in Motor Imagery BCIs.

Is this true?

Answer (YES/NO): NO